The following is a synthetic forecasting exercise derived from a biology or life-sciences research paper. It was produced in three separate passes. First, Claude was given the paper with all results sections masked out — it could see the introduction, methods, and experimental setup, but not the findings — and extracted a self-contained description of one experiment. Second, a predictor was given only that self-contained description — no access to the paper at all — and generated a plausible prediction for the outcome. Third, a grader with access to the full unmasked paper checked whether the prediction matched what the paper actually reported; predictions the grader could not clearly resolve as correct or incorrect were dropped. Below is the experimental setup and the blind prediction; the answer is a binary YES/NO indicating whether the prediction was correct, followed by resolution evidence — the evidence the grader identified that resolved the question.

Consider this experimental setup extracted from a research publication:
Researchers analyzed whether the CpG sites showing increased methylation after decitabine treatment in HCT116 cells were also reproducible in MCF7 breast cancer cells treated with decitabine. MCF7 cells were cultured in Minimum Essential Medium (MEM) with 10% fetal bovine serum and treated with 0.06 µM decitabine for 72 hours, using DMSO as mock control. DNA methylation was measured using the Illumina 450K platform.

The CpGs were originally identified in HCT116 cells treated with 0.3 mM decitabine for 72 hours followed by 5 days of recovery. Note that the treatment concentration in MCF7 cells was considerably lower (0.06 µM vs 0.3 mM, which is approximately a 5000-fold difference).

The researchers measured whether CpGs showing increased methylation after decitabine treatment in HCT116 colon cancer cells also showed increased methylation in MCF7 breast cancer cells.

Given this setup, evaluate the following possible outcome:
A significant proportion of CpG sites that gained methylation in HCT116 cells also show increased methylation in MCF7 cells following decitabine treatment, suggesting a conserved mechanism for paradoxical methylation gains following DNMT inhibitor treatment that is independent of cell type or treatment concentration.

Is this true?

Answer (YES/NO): NO